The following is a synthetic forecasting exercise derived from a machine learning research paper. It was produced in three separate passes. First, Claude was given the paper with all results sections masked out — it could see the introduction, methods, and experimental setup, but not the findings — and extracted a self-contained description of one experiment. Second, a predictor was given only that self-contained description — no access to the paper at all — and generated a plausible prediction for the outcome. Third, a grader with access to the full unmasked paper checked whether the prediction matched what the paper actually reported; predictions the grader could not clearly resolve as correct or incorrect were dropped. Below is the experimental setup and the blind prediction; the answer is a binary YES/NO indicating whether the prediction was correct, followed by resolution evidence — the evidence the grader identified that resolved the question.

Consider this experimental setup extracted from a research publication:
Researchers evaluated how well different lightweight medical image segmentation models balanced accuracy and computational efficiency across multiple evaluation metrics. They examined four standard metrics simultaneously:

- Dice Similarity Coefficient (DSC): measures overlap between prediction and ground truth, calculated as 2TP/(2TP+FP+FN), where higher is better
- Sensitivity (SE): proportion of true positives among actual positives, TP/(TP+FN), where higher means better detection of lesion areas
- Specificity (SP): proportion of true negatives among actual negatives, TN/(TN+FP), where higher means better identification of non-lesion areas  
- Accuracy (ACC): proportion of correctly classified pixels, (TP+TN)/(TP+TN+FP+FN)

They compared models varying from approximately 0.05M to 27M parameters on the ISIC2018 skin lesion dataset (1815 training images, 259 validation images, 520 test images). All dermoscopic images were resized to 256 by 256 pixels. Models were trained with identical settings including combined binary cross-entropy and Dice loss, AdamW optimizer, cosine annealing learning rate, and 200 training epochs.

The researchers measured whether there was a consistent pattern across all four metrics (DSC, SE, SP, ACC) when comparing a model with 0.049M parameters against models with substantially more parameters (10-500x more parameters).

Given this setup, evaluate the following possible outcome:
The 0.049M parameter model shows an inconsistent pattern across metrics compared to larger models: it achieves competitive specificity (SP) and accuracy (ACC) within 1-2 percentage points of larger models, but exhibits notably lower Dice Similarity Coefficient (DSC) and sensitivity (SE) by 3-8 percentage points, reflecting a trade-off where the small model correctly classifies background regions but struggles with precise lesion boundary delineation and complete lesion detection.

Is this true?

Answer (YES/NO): NO